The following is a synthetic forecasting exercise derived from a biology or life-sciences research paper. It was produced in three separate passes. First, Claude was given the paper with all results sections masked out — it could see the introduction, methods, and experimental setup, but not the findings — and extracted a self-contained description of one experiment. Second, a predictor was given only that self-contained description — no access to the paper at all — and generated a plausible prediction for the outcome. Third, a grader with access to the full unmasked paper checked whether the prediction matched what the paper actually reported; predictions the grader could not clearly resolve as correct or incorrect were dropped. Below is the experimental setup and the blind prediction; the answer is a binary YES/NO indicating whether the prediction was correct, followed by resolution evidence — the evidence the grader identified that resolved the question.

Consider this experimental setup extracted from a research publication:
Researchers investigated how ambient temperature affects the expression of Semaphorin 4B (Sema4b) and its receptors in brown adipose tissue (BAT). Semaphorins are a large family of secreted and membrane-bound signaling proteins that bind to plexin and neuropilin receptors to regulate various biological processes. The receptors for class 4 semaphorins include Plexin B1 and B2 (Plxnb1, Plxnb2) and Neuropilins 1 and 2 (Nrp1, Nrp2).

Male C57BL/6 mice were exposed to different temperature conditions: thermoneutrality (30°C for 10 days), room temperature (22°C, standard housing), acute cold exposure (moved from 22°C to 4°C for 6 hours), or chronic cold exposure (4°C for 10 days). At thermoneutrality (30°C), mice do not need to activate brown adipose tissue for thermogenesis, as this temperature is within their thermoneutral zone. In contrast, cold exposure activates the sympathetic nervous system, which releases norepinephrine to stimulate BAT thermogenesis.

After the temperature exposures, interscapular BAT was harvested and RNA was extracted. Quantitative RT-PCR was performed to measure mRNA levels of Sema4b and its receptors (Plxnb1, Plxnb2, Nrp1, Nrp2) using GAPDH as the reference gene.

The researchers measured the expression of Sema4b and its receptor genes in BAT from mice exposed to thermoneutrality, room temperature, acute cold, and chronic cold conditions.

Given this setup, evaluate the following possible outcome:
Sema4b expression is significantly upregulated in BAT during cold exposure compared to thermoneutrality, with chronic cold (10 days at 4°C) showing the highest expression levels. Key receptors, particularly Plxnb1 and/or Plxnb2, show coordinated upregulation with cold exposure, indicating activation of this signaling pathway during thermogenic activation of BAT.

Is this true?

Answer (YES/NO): NO